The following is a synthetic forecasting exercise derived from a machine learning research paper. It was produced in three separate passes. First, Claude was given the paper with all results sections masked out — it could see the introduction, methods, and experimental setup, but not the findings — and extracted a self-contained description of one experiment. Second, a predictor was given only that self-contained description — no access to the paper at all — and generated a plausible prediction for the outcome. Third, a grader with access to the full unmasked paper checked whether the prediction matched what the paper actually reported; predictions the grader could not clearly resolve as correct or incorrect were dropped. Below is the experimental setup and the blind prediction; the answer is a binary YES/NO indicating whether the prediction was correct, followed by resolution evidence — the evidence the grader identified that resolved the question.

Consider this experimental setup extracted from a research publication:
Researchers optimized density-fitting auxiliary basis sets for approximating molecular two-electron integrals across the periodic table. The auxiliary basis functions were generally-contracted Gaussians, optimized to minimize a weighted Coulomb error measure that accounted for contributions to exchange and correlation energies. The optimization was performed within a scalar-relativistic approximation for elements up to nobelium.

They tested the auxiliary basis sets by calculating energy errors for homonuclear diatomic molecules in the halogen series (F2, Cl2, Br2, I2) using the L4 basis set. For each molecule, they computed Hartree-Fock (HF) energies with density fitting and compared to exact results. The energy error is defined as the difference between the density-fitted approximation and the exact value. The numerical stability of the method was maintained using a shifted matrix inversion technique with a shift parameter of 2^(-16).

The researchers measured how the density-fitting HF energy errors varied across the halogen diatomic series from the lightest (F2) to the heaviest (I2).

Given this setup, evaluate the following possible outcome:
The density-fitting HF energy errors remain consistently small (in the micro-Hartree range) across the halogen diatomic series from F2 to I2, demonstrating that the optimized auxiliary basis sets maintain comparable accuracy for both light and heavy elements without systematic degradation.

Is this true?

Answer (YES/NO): YES